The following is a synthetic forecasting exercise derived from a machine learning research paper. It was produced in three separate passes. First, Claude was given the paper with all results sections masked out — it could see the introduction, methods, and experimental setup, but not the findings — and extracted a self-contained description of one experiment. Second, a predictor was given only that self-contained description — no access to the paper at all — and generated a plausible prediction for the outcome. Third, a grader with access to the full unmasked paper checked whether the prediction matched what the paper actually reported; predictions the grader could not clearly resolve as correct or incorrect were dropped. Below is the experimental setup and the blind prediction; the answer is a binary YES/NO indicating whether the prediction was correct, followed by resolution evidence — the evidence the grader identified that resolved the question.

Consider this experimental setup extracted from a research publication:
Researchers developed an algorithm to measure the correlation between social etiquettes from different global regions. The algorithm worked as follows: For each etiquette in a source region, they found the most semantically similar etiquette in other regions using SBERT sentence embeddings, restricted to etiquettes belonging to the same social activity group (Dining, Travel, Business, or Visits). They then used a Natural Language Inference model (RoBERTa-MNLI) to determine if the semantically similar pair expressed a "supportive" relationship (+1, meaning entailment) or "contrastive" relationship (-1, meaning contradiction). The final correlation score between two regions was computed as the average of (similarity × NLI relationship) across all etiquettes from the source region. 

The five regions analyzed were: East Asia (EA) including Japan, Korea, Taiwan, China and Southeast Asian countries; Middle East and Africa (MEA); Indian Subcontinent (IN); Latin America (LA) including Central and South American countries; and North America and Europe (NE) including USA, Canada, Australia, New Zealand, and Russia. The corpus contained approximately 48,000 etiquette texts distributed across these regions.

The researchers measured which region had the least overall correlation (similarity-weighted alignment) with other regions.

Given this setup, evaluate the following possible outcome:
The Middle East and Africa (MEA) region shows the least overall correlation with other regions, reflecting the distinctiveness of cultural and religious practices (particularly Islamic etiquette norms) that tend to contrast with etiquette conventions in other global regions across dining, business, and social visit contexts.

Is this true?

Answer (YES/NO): NO